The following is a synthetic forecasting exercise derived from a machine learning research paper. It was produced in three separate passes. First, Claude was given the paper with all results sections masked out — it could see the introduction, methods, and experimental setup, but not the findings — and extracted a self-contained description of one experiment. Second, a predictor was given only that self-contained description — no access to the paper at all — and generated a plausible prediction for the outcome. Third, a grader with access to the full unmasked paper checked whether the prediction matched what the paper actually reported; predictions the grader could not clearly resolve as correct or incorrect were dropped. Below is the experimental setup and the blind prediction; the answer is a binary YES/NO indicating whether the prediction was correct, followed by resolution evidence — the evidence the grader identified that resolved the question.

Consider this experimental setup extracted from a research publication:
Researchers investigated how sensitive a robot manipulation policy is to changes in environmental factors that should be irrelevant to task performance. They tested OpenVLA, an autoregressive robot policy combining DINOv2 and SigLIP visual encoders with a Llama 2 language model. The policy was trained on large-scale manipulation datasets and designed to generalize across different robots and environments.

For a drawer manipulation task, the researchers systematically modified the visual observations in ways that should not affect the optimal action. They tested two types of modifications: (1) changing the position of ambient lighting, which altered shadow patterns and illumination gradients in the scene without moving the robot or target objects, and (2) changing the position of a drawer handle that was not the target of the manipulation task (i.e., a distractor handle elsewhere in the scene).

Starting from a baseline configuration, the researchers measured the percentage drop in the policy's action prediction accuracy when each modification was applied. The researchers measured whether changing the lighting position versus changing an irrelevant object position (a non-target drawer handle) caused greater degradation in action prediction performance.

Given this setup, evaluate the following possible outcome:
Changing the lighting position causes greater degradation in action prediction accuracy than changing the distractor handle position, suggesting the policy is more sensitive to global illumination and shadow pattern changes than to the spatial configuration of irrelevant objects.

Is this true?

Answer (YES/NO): YES